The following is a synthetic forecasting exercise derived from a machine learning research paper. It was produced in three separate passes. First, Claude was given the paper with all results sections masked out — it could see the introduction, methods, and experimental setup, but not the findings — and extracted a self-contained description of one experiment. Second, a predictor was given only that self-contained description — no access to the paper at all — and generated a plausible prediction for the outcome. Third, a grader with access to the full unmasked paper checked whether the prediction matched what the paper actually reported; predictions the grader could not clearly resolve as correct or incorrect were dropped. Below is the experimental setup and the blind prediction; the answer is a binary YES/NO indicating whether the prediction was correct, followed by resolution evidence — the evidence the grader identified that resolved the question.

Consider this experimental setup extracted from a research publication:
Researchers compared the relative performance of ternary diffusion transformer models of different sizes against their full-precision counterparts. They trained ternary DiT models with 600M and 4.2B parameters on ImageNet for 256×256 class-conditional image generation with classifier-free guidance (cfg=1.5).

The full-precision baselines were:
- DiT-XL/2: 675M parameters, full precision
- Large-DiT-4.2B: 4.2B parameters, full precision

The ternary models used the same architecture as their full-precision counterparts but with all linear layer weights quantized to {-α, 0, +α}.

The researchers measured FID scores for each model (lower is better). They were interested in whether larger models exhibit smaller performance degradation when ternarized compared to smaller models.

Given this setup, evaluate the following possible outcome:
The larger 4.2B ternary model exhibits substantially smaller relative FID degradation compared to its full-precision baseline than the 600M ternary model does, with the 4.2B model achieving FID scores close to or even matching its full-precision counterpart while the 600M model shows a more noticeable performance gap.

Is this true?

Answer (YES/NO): YES